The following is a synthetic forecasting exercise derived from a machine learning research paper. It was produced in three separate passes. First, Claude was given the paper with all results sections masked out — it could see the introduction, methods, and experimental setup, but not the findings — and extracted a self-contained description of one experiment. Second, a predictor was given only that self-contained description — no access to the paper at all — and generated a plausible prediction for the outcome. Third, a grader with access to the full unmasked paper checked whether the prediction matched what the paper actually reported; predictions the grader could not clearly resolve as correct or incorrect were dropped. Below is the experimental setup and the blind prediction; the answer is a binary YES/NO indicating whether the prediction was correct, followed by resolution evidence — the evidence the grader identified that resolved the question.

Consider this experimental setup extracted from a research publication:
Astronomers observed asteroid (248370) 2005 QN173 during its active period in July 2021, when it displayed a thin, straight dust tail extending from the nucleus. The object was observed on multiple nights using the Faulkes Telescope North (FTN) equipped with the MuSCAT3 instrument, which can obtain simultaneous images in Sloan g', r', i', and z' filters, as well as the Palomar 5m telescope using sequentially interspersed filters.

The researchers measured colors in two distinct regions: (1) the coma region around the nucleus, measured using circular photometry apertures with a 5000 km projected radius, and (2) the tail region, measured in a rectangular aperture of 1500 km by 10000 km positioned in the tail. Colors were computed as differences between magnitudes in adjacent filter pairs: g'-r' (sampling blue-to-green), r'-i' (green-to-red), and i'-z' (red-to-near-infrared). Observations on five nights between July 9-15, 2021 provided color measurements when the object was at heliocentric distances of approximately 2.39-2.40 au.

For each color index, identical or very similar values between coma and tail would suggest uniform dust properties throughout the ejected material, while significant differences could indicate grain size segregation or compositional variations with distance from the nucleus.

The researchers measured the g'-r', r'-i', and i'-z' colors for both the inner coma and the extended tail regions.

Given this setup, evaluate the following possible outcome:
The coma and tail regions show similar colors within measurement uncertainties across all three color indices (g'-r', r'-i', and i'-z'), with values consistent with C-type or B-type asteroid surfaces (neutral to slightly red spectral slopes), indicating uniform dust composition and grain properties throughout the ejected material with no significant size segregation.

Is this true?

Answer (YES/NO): YES